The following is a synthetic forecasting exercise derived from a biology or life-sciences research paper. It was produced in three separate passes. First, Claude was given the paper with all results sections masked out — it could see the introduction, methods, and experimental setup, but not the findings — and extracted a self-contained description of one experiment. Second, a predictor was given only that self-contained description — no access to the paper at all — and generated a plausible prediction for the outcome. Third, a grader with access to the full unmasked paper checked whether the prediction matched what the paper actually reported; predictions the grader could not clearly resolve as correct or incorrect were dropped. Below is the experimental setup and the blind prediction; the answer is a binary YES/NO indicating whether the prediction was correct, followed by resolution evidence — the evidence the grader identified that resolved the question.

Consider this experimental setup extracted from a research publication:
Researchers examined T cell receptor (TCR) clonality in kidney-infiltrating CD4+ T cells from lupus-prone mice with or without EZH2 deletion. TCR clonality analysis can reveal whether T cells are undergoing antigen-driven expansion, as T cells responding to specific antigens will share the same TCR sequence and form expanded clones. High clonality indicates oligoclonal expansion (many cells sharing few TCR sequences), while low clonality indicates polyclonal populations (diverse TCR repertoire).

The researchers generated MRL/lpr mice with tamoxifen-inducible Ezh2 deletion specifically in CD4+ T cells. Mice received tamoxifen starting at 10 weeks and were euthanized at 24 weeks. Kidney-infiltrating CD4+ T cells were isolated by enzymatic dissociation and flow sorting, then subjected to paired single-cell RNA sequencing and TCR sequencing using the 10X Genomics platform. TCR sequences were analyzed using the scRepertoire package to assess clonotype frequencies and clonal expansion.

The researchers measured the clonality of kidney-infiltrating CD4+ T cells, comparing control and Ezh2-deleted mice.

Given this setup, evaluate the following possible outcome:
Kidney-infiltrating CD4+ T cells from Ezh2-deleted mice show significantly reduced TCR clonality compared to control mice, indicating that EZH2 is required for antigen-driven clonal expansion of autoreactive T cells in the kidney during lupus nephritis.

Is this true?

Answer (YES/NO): NO